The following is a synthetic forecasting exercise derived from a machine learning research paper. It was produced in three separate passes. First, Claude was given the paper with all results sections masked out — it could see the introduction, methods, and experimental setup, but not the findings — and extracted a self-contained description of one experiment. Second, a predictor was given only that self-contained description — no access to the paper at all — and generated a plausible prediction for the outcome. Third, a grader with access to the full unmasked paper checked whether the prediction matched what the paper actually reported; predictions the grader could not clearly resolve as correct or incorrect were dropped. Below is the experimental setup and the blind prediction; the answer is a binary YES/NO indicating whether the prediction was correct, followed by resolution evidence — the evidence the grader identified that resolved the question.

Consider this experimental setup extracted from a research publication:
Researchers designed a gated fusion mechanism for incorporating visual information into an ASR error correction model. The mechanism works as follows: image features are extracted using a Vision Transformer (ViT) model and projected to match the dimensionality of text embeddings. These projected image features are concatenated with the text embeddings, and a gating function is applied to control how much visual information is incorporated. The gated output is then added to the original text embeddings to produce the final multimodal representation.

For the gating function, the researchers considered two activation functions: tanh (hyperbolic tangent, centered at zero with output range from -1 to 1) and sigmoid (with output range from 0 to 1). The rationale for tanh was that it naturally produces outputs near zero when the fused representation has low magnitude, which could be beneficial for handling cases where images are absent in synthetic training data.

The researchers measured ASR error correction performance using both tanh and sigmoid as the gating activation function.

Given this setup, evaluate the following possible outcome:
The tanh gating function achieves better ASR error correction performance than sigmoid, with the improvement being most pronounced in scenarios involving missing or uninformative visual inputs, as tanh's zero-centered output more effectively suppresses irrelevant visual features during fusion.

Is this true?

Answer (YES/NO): NO